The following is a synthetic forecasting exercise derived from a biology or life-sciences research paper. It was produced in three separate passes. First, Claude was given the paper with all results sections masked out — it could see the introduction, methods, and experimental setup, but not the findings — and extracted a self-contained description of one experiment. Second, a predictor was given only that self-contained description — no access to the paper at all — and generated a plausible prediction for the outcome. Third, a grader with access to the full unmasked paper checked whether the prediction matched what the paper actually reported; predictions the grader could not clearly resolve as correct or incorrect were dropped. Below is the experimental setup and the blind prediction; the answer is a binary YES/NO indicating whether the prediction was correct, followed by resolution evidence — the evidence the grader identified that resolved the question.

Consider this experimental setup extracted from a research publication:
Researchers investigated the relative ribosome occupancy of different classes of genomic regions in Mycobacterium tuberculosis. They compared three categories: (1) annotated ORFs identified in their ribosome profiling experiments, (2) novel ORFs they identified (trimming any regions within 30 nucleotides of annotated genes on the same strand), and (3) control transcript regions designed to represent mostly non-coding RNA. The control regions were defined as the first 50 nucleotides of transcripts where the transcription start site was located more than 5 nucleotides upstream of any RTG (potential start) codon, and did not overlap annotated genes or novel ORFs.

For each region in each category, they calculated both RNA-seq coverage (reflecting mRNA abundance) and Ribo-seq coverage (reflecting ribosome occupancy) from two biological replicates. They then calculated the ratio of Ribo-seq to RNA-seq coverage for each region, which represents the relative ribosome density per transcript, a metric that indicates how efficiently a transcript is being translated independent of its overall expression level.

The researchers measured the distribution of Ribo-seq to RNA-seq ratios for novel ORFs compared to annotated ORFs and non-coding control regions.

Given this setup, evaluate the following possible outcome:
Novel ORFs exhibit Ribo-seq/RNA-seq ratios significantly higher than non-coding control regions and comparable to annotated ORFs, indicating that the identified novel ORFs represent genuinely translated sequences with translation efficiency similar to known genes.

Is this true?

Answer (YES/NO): YES